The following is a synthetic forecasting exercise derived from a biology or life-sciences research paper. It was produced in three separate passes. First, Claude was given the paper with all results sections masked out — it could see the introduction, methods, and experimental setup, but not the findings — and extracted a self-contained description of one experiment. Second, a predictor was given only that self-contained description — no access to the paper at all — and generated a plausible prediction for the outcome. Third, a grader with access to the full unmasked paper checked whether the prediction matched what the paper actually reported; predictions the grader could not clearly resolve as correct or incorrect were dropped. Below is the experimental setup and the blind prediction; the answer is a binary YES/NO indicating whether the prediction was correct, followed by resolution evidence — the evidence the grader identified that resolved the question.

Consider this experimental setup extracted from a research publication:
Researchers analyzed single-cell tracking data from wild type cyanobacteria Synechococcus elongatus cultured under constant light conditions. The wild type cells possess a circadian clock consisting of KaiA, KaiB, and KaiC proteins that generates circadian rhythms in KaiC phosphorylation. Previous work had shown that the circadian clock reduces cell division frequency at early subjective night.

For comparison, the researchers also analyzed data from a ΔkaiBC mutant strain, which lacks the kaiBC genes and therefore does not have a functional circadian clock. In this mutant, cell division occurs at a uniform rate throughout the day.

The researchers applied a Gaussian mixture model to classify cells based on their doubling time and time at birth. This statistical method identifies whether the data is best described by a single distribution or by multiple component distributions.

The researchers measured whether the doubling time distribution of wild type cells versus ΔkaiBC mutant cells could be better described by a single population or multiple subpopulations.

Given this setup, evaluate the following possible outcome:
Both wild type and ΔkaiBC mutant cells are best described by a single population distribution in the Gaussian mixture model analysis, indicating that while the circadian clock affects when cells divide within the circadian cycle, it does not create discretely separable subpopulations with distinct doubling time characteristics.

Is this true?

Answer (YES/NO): NO